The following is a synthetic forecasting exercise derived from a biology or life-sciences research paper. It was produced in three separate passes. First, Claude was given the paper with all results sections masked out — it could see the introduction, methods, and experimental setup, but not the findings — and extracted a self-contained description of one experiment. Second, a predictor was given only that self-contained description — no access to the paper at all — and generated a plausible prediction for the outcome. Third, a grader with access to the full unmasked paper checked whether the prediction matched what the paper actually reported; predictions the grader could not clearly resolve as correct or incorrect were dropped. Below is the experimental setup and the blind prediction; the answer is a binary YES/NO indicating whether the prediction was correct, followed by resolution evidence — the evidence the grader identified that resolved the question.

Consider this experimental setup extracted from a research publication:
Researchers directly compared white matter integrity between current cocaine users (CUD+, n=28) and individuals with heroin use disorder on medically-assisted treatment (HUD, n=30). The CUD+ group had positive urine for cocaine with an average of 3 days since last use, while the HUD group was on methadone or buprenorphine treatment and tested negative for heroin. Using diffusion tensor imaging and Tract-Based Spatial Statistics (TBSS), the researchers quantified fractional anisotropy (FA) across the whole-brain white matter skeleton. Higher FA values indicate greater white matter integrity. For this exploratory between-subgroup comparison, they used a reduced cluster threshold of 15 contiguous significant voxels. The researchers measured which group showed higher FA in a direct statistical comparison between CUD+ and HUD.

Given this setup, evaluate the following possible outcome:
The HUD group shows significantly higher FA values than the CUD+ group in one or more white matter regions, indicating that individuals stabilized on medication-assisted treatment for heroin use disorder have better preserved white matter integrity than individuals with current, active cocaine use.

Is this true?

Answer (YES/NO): NO